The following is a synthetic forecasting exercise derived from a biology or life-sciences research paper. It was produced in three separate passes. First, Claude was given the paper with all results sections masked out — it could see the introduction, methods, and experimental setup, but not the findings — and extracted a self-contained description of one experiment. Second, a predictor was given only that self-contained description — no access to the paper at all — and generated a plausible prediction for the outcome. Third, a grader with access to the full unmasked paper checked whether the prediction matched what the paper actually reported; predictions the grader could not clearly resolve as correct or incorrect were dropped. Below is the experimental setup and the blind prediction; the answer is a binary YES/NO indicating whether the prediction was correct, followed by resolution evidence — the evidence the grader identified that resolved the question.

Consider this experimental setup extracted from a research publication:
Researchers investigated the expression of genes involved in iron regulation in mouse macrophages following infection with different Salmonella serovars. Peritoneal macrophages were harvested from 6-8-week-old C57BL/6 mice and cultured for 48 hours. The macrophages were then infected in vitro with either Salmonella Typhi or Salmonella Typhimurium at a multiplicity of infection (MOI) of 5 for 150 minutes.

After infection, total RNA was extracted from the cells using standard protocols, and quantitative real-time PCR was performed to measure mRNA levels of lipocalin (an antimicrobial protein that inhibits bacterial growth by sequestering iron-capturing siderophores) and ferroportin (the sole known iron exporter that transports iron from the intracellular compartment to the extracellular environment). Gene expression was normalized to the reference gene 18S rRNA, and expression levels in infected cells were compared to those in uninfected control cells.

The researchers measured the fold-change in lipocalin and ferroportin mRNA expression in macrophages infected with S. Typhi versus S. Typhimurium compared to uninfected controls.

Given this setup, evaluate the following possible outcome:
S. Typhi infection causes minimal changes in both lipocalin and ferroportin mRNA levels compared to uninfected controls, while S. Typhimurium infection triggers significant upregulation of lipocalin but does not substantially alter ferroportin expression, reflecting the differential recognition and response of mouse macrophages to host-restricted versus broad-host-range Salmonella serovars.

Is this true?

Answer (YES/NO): NO